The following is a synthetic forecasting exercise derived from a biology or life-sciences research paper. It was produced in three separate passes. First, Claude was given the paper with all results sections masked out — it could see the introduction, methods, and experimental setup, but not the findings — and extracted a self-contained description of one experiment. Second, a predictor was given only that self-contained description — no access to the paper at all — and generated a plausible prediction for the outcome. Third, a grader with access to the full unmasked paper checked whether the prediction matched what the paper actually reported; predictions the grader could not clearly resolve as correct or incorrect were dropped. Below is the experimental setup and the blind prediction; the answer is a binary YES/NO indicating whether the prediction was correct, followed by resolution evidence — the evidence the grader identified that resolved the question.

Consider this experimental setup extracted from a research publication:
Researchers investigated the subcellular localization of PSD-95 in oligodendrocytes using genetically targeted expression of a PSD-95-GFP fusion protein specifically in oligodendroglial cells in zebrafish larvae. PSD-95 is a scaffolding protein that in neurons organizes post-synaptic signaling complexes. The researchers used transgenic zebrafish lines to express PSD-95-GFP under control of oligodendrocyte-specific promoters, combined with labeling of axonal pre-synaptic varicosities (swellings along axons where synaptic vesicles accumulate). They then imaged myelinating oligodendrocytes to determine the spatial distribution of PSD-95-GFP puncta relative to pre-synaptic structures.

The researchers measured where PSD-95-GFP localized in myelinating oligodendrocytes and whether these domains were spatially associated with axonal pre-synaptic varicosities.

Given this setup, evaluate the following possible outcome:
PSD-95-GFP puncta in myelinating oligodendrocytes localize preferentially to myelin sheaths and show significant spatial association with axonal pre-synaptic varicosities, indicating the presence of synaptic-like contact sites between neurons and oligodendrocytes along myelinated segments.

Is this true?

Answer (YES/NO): NO